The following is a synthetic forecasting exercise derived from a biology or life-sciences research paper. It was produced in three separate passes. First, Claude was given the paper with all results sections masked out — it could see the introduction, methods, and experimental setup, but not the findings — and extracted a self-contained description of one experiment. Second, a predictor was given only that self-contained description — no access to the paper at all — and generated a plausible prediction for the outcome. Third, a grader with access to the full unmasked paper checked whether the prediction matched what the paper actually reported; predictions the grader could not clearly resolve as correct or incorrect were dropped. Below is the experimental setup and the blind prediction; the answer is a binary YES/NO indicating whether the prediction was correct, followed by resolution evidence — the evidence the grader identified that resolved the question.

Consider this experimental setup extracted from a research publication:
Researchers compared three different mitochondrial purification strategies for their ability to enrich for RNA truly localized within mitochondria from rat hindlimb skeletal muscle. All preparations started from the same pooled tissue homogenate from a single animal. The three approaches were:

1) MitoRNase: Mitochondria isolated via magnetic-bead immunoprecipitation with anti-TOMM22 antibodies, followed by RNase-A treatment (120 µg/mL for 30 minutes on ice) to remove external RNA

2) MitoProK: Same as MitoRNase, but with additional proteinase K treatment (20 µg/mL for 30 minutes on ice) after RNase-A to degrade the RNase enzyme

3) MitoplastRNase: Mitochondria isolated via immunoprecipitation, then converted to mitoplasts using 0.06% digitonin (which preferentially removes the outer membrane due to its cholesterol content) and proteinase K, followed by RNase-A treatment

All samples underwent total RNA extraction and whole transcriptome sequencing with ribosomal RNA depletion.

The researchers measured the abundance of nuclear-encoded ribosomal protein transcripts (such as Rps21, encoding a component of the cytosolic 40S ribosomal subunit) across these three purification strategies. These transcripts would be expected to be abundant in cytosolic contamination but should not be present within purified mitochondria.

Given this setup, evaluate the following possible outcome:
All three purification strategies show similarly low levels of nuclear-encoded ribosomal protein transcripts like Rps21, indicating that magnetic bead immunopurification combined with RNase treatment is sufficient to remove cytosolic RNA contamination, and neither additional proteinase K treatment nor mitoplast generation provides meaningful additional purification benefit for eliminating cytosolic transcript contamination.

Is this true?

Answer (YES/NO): NO